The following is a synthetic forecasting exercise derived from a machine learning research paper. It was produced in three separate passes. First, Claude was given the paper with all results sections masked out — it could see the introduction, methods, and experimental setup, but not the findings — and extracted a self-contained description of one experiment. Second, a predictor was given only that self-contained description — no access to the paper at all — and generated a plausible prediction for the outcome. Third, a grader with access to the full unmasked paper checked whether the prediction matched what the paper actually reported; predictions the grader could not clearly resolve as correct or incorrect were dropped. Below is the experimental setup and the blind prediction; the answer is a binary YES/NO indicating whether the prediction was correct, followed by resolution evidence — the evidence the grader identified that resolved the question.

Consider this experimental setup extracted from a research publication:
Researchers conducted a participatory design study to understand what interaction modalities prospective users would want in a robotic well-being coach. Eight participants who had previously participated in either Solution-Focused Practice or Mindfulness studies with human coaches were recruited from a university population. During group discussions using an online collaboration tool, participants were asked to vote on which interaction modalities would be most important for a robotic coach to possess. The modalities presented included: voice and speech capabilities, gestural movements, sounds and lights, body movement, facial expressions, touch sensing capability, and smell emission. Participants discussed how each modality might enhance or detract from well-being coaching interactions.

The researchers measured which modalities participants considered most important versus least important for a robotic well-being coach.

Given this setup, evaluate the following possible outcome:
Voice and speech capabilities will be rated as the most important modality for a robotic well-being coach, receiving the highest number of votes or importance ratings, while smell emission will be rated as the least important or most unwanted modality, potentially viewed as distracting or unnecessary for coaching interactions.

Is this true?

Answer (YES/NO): YES